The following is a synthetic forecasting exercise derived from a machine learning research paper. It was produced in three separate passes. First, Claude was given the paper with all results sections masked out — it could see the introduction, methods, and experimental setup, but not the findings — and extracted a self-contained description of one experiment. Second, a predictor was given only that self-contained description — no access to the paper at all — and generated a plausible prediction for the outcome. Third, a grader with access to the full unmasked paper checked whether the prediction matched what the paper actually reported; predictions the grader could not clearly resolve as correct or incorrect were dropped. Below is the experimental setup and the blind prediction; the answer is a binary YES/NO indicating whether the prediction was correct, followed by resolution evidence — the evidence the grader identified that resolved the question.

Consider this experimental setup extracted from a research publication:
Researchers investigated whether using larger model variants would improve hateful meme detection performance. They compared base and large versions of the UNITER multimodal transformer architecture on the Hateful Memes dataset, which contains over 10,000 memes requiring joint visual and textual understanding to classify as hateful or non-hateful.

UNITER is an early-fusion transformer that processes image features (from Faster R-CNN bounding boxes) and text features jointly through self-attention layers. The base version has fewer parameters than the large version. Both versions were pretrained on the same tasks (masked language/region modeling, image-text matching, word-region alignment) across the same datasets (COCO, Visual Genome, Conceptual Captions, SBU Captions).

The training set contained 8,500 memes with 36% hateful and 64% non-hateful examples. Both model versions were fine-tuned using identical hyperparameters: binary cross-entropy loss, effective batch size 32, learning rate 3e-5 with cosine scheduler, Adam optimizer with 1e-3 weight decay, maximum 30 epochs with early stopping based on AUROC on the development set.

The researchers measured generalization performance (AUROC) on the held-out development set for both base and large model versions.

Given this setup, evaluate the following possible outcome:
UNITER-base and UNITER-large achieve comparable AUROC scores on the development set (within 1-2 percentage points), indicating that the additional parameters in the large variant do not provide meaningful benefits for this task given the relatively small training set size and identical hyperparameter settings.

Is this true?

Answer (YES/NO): NO